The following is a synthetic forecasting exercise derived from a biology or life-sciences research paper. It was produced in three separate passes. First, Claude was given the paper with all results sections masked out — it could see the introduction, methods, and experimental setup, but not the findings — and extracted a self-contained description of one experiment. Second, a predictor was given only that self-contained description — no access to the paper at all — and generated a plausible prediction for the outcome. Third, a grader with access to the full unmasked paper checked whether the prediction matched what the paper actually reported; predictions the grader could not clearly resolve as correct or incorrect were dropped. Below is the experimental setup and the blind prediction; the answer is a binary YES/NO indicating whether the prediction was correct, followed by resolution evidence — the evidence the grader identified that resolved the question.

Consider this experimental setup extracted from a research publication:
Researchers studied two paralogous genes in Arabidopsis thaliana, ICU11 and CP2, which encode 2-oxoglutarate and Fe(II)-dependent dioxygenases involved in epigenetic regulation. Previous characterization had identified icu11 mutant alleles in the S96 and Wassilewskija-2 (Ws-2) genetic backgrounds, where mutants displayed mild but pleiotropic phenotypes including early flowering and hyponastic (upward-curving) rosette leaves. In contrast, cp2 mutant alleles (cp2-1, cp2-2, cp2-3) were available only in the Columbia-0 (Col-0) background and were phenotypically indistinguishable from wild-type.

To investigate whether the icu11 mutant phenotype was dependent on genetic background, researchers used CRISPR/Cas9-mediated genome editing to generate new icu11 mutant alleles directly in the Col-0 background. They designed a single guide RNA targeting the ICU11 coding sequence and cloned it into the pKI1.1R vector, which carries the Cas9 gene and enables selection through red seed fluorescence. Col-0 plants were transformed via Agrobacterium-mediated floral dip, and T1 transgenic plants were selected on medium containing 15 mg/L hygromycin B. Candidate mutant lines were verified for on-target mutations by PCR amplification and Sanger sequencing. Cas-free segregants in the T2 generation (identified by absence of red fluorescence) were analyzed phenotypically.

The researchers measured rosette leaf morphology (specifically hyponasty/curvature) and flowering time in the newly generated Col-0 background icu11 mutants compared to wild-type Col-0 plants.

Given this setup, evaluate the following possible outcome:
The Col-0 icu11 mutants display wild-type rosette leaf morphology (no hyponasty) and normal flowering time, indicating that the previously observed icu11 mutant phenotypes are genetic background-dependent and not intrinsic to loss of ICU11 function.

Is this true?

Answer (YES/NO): NO